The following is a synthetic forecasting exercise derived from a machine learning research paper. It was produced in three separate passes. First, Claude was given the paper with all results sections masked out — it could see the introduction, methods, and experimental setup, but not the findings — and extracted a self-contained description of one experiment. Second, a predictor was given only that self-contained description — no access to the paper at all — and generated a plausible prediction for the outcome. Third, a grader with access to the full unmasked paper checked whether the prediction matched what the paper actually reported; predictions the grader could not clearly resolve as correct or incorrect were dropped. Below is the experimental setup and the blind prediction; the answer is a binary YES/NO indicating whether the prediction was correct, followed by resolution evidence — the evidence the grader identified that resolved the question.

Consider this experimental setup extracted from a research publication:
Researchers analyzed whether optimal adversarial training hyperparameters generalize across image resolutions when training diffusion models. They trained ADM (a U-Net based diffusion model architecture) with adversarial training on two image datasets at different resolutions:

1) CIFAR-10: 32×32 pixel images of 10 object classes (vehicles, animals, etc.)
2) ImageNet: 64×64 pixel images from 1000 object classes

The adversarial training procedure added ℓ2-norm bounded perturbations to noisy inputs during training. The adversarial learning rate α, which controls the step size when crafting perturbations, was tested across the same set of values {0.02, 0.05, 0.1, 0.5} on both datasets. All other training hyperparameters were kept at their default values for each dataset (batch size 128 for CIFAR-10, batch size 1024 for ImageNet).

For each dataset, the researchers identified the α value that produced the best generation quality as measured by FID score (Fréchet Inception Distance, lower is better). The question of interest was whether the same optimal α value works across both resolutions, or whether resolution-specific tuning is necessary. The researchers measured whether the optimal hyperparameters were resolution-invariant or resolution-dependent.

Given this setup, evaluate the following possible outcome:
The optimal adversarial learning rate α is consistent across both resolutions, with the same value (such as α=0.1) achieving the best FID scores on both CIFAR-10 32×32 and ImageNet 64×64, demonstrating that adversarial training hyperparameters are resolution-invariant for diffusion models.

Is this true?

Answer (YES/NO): NO